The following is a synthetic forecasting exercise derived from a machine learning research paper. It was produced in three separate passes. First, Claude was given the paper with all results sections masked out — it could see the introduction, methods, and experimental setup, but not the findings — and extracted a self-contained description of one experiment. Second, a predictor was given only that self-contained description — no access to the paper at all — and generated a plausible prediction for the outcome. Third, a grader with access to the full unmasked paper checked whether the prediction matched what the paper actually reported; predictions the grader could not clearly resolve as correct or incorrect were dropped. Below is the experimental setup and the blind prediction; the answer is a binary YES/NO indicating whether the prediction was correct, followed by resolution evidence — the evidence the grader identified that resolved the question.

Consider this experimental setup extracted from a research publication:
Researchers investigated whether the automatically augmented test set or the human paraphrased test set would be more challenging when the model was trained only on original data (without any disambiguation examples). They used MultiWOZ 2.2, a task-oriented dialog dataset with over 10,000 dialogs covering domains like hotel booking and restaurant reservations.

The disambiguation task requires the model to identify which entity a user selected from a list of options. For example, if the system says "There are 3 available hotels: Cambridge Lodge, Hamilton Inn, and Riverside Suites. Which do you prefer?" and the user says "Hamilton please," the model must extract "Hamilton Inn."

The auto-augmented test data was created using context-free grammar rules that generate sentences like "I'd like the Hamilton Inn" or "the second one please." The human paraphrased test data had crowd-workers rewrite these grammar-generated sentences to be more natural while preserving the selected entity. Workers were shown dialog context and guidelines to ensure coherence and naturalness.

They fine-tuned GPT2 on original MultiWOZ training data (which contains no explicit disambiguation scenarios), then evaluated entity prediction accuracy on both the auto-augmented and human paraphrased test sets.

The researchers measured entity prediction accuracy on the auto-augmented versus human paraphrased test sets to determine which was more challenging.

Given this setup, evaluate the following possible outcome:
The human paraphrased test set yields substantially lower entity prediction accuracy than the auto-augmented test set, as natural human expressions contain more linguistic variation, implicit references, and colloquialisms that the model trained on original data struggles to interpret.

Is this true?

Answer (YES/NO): NO